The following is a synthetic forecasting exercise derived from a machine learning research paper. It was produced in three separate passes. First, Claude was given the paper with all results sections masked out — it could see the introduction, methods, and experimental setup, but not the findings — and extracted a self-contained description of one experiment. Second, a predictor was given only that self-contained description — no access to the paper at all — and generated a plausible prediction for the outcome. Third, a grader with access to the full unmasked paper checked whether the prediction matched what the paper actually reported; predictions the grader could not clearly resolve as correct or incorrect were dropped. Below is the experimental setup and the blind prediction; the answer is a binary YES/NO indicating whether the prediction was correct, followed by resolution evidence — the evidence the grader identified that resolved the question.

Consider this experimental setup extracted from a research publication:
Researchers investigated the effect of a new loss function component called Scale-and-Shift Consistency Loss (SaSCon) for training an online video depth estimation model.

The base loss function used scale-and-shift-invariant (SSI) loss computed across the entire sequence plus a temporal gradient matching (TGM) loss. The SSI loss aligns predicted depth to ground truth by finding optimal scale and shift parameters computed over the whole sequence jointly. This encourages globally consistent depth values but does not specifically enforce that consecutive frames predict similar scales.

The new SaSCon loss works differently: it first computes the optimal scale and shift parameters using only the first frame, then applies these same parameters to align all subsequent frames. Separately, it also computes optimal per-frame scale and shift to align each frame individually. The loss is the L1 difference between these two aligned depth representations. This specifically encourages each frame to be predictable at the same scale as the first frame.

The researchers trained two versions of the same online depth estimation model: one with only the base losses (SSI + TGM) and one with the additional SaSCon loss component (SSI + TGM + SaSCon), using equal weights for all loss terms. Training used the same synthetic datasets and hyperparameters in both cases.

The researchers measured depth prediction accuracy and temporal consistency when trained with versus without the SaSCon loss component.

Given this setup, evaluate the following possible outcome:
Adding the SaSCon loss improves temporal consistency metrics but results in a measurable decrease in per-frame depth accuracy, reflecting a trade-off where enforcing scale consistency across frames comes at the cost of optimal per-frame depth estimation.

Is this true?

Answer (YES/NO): NO